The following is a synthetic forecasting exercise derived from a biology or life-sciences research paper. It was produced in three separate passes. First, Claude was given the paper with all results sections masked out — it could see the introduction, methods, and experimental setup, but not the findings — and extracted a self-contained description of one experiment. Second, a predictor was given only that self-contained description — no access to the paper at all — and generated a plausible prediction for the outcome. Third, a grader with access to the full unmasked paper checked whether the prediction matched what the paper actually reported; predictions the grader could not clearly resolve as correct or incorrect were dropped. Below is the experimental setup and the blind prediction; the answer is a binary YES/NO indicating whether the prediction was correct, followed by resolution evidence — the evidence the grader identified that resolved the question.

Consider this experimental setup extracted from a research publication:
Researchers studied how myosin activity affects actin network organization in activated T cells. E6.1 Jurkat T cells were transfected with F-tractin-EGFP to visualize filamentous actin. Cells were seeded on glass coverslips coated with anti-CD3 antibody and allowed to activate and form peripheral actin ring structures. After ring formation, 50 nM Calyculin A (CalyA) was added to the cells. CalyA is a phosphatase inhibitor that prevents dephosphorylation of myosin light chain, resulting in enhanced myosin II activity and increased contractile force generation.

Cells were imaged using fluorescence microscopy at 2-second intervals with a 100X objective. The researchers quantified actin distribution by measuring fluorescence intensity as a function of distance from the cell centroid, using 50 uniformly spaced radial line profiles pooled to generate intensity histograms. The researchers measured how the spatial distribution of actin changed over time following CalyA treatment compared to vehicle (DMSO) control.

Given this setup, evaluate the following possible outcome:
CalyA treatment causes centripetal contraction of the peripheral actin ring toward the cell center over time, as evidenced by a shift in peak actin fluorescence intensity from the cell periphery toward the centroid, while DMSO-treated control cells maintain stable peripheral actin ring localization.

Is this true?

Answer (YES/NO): YES